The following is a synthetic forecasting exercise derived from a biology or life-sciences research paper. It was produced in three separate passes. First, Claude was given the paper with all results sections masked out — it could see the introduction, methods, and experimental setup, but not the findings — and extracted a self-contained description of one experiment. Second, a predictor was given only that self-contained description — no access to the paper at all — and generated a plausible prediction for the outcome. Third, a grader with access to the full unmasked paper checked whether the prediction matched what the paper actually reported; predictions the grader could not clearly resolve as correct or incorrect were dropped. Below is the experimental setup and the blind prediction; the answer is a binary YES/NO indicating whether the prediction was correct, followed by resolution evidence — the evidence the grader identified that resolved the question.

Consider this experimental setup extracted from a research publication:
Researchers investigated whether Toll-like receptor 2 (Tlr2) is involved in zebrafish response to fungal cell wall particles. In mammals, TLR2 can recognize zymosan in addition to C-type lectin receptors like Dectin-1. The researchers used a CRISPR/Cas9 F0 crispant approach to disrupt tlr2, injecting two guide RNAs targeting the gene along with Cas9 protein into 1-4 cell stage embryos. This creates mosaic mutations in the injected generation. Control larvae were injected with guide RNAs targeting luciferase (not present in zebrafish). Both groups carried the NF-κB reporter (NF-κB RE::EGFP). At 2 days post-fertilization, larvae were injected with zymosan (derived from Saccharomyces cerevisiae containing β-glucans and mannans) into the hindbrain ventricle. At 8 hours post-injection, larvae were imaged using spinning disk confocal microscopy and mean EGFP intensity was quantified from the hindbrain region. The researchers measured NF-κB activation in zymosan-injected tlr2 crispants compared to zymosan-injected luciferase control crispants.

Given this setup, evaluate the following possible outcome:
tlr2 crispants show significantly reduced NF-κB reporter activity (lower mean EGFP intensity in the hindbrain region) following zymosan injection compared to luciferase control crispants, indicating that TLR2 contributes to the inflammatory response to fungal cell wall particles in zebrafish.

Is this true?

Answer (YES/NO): NO